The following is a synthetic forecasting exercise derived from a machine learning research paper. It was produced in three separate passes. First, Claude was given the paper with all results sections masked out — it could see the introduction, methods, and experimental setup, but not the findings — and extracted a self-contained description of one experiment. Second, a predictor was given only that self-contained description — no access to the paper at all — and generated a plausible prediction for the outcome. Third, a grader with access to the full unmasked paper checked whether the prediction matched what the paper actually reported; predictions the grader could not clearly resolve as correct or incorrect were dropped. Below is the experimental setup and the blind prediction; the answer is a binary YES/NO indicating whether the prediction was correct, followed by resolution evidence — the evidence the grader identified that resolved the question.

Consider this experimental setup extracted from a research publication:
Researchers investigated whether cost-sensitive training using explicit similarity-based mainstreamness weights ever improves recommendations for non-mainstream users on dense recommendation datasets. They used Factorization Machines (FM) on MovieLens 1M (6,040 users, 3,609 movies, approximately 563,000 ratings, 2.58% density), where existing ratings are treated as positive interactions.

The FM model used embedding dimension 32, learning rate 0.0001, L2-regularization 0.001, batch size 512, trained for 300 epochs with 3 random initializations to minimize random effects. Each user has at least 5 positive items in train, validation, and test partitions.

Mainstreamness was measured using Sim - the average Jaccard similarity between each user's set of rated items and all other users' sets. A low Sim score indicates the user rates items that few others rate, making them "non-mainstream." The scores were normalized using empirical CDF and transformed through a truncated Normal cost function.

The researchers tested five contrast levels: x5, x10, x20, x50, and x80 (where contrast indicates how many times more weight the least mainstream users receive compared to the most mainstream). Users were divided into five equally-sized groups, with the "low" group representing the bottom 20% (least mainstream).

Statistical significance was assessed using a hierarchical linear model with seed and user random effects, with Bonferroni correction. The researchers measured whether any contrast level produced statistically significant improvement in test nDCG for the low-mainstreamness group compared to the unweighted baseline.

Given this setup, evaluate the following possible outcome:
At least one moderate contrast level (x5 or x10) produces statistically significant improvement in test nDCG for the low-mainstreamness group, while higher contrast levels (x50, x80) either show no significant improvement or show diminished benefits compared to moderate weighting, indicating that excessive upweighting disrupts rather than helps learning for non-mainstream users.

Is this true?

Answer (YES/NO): NO